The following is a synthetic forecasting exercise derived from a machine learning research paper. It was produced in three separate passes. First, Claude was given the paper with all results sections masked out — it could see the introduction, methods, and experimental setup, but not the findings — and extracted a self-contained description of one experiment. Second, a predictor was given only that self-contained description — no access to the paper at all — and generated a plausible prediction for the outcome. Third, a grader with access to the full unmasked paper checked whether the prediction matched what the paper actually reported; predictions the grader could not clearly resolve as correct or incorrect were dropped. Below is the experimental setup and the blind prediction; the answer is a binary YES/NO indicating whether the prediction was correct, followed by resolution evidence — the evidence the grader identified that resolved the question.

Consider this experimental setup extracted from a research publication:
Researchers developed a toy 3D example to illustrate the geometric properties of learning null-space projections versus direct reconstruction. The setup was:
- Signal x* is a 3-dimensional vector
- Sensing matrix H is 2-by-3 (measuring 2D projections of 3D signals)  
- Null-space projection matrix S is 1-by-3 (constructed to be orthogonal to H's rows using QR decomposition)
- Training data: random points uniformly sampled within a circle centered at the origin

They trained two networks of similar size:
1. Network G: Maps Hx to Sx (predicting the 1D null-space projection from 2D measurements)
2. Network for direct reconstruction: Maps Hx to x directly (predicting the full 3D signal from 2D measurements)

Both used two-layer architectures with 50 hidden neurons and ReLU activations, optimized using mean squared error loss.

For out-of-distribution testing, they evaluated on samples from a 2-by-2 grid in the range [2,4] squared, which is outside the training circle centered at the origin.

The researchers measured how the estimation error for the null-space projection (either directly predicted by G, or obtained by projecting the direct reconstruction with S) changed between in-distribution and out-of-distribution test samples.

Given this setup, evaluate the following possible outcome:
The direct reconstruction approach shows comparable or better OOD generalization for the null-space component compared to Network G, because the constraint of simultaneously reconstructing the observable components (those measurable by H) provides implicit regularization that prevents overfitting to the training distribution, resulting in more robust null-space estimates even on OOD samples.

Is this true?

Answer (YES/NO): NO